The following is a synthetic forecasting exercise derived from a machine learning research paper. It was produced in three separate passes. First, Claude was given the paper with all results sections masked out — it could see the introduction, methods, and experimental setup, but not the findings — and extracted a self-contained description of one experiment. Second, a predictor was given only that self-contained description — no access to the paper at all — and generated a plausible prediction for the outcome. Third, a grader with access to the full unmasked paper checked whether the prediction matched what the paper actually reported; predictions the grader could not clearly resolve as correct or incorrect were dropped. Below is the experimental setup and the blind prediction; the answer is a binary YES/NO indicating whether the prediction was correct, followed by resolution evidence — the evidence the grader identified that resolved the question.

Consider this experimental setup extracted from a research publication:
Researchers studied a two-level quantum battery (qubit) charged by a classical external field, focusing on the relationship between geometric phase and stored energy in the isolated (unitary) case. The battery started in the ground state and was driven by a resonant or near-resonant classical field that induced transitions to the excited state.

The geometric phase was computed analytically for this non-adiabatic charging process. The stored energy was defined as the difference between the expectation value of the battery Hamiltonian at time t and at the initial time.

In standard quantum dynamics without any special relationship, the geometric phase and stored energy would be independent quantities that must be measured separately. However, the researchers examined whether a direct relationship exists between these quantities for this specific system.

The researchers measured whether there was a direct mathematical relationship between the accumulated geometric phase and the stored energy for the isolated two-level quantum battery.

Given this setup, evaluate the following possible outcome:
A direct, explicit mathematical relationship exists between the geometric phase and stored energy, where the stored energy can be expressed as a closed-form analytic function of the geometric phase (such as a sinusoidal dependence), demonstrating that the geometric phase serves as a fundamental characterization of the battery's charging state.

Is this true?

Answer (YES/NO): NO